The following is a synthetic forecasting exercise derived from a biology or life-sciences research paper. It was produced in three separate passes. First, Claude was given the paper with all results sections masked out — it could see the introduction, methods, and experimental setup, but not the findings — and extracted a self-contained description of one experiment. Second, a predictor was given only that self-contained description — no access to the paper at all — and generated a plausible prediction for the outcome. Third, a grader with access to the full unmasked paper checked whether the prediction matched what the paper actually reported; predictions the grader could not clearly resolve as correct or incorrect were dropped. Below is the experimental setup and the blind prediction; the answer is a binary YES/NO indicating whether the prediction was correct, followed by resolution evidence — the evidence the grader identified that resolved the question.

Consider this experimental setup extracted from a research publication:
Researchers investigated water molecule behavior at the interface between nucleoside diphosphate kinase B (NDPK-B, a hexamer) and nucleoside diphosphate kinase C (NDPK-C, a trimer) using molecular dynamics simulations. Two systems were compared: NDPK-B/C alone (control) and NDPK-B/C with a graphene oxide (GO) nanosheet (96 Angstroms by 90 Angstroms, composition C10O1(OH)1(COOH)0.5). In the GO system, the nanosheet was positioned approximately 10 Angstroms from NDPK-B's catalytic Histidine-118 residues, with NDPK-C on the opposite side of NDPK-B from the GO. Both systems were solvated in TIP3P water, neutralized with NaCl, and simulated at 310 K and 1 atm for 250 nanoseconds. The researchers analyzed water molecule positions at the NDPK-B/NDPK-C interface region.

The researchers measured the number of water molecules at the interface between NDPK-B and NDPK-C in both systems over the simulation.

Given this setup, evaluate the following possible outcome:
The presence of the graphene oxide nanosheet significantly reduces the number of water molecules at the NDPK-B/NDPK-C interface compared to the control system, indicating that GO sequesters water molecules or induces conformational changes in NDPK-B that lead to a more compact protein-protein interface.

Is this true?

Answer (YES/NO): NO